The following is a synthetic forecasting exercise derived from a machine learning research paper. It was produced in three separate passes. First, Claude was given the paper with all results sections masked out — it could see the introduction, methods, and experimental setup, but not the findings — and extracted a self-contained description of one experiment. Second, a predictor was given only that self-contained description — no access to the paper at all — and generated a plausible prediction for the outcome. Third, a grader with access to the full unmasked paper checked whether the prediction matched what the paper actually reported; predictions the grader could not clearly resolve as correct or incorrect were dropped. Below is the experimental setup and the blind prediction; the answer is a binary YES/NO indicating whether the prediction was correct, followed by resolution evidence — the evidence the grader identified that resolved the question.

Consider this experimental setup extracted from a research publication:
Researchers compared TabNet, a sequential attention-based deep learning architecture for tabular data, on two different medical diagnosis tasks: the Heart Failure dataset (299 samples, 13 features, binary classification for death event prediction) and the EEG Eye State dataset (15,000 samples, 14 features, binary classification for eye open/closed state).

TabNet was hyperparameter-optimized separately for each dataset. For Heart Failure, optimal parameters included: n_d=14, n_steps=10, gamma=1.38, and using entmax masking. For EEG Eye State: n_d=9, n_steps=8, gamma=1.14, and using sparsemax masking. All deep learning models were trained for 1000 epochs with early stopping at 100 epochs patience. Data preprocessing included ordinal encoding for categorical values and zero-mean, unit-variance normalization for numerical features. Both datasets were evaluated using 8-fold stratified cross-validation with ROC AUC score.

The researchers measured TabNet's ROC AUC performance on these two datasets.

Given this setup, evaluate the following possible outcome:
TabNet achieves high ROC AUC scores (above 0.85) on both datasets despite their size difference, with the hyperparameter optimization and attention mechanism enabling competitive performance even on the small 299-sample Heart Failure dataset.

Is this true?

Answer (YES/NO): NO